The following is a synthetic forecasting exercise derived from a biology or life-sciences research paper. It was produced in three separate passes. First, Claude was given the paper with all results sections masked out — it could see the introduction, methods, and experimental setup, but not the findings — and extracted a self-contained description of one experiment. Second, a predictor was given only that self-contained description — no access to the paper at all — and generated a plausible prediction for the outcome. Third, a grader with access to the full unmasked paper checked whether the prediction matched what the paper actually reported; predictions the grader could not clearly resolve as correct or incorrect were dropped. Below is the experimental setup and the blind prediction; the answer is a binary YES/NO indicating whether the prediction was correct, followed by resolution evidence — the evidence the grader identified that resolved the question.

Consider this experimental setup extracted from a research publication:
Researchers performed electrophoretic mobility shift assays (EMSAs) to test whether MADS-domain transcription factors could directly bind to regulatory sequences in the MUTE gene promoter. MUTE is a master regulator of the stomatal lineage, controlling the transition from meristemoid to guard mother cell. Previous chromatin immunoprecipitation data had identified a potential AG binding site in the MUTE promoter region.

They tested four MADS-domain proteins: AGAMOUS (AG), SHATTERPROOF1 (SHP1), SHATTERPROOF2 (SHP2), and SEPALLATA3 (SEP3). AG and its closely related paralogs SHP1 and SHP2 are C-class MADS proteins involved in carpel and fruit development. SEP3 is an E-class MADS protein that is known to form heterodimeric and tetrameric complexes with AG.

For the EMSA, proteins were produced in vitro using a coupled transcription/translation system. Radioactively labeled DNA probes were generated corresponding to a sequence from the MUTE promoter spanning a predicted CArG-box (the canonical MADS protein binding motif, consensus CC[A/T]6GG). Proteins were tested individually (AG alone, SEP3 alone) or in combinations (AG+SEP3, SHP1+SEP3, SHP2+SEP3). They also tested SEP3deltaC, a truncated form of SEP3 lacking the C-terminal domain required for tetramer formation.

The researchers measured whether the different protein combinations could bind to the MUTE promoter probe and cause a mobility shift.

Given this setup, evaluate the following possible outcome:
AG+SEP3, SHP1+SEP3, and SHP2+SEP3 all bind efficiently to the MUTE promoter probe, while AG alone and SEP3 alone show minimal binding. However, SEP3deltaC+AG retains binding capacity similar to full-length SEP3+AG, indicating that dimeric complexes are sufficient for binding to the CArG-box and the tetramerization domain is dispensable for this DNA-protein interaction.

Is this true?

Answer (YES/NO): NO